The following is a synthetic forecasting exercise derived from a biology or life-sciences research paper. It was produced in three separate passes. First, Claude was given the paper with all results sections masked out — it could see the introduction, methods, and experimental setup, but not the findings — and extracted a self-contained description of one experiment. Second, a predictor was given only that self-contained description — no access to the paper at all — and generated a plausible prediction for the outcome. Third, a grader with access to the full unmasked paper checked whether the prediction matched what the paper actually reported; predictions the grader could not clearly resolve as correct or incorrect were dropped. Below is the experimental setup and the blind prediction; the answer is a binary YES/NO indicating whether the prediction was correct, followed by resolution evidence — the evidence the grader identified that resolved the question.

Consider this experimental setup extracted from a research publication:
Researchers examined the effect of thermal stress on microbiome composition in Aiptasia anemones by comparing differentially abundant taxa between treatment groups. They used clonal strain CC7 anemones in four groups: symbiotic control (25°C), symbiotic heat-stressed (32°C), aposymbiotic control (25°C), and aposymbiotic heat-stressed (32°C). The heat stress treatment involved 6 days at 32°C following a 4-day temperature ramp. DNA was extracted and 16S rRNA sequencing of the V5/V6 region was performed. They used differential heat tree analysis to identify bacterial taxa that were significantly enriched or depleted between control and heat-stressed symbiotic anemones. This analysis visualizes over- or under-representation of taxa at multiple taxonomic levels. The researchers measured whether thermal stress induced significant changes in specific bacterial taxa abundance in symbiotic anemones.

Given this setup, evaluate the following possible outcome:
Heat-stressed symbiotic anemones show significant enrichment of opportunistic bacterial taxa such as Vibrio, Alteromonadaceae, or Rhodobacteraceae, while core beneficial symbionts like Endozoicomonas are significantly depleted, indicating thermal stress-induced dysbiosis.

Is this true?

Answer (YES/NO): NO